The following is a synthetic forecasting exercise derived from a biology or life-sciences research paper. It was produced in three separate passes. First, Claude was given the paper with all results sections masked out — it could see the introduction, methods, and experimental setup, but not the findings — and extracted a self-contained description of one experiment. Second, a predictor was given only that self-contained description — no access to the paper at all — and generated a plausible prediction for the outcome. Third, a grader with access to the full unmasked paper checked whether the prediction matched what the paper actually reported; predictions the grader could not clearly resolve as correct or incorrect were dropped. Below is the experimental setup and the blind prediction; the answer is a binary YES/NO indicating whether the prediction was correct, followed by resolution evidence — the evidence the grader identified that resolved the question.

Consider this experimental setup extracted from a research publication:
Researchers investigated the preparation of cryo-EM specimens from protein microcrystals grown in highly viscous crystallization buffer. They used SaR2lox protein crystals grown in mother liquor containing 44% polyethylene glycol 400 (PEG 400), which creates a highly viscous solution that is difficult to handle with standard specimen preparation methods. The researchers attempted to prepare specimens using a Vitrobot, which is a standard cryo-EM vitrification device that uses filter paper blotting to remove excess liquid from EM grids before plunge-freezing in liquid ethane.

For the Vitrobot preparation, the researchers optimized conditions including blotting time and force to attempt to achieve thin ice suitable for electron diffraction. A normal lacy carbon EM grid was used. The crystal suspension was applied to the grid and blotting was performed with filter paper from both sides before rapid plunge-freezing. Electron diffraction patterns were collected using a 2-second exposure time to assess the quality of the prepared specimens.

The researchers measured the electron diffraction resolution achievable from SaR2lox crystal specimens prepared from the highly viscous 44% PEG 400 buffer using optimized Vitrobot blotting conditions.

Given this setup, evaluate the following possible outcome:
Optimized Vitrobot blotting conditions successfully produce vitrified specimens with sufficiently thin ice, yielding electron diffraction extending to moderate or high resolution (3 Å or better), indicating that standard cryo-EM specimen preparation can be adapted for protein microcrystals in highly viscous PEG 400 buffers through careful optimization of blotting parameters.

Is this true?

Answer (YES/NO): NO